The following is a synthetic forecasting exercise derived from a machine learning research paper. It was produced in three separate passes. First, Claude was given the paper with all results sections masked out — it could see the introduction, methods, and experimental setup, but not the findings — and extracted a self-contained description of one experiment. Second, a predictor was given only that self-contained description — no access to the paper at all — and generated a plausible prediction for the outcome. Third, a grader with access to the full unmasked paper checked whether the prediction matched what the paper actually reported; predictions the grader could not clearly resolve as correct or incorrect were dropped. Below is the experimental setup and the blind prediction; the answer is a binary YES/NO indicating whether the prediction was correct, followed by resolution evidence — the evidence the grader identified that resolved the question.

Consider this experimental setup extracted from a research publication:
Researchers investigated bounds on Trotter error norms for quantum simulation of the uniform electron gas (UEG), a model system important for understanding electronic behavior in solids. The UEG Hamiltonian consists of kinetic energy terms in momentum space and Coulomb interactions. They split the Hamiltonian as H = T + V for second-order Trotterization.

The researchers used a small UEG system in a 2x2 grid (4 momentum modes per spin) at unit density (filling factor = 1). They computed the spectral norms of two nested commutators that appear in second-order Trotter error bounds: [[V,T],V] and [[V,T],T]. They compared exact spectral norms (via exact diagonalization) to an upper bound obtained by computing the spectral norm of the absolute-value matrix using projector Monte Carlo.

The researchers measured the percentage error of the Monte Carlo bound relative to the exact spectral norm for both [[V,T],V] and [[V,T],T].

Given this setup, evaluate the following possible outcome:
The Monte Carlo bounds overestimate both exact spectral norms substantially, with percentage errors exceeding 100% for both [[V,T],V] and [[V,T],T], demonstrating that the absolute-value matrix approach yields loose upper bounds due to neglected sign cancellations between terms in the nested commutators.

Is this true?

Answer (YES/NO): NO